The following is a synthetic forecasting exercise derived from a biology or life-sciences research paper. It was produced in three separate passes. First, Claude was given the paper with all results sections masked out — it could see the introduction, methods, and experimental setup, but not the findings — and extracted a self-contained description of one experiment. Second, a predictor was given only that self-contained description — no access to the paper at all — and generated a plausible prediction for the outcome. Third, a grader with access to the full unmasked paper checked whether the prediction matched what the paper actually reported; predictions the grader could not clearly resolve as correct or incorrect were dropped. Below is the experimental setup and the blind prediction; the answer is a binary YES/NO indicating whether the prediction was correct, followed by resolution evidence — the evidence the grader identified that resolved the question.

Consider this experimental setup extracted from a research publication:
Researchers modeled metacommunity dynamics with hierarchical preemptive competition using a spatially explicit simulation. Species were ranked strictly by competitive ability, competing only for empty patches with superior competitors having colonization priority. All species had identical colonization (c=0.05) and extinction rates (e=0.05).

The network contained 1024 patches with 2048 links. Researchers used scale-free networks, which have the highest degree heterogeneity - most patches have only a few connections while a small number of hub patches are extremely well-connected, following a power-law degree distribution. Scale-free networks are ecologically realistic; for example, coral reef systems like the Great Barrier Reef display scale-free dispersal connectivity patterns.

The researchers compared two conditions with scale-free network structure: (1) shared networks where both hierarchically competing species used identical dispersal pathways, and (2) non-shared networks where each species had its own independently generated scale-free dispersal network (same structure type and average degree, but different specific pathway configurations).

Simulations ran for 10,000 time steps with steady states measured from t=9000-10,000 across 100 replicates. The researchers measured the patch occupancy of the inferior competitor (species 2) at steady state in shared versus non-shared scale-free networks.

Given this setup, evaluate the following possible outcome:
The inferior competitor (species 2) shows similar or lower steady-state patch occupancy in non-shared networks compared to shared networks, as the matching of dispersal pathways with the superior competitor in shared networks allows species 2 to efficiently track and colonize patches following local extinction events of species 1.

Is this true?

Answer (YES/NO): NO